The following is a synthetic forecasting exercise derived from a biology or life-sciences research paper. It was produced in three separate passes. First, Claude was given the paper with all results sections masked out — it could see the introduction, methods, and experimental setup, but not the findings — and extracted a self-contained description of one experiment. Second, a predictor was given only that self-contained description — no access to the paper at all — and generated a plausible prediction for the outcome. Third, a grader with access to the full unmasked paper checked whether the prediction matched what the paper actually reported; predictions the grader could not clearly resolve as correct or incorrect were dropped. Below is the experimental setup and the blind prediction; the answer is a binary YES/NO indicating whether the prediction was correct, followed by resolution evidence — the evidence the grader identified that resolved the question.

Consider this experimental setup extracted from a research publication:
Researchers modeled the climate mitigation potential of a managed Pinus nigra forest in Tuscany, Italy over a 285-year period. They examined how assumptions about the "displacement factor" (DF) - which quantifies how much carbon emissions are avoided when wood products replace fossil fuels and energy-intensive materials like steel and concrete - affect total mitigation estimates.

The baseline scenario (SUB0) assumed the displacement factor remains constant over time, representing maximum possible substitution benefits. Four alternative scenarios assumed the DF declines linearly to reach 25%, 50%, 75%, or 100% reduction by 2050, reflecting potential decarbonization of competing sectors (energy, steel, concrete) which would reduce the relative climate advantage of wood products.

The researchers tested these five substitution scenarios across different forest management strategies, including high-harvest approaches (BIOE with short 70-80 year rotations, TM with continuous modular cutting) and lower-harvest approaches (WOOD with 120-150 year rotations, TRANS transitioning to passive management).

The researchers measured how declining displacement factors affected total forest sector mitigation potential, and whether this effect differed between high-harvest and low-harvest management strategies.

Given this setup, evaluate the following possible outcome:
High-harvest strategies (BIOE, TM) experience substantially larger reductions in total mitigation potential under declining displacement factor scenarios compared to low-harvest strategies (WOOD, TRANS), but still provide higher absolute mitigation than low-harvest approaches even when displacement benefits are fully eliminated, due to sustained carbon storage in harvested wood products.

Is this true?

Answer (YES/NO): NO